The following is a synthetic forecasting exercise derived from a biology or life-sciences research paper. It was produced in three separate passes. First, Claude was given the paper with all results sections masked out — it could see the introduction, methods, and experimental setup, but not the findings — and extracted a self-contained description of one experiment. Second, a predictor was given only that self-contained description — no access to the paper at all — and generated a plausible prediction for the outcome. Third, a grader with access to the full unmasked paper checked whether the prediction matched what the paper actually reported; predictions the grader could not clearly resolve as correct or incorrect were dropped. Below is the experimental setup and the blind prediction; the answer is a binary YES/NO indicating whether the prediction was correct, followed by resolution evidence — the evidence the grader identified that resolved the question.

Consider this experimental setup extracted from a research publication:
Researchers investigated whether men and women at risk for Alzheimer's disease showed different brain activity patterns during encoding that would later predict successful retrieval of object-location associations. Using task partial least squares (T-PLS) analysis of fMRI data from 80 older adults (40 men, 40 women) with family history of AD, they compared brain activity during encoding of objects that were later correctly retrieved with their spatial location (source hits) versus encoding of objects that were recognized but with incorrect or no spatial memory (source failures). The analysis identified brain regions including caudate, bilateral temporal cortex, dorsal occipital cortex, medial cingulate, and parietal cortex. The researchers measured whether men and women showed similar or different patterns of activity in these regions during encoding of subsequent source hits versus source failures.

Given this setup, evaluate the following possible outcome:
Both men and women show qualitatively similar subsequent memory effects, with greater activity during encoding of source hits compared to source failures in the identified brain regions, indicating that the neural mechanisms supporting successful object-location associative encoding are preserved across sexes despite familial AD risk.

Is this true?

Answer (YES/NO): NO